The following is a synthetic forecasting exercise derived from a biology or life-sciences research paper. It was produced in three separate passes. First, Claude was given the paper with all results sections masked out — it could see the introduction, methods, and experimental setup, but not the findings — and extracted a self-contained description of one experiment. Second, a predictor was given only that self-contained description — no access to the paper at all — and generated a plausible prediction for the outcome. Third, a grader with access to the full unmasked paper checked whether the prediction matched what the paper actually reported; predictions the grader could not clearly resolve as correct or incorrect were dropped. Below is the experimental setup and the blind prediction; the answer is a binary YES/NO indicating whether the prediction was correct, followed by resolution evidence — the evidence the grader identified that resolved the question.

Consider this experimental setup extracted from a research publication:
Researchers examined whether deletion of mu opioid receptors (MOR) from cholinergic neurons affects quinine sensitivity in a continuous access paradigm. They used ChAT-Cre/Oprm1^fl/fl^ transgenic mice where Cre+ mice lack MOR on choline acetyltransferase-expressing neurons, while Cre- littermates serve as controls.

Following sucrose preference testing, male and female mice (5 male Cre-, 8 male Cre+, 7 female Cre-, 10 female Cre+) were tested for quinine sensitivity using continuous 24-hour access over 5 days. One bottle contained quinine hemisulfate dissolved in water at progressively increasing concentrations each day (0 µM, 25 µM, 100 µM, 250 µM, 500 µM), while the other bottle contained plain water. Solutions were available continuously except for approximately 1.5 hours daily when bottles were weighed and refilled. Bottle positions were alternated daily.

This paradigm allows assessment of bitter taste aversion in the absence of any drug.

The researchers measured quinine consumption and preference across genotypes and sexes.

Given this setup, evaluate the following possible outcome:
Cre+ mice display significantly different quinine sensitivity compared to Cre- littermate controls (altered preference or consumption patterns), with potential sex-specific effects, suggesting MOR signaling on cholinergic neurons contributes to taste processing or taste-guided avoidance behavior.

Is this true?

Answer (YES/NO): NO